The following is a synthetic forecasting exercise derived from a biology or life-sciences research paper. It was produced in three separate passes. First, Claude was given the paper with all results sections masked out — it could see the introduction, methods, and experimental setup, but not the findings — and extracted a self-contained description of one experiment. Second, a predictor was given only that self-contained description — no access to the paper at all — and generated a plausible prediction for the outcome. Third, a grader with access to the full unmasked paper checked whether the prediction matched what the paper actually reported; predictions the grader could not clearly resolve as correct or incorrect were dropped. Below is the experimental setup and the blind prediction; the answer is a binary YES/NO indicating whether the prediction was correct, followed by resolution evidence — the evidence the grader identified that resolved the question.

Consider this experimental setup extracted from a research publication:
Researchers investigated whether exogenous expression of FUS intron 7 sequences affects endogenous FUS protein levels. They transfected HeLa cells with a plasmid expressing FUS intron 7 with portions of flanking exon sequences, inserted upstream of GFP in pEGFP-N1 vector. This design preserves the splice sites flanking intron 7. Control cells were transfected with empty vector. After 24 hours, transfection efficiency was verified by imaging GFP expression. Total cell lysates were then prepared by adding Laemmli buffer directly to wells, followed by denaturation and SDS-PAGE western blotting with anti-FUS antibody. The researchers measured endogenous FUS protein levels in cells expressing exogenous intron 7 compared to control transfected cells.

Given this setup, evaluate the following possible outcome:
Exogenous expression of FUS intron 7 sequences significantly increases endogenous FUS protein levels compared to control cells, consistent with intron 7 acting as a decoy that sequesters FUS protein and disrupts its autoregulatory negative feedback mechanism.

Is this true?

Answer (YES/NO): NO